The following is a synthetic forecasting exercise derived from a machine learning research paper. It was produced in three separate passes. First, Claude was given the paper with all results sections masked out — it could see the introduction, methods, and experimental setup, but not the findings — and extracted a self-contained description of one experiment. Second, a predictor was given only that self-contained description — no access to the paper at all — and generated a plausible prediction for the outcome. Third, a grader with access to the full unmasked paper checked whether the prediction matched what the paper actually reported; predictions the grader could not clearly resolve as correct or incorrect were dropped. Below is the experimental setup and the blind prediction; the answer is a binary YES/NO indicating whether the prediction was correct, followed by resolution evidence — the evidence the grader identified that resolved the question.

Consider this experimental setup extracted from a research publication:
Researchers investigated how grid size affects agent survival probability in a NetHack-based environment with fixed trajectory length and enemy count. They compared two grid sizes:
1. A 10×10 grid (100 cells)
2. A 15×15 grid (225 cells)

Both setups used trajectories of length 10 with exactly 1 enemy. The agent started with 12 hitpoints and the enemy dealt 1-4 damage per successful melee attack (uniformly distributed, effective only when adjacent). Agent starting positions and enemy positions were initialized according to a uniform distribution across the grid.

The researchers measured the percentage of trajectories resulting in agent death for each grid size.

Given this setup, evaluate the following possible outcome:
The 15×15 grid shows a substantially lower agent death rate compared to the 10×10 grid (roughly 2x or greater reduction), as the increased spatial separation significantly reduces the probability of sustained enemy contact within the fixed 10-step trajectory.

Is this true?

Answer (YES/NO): NO